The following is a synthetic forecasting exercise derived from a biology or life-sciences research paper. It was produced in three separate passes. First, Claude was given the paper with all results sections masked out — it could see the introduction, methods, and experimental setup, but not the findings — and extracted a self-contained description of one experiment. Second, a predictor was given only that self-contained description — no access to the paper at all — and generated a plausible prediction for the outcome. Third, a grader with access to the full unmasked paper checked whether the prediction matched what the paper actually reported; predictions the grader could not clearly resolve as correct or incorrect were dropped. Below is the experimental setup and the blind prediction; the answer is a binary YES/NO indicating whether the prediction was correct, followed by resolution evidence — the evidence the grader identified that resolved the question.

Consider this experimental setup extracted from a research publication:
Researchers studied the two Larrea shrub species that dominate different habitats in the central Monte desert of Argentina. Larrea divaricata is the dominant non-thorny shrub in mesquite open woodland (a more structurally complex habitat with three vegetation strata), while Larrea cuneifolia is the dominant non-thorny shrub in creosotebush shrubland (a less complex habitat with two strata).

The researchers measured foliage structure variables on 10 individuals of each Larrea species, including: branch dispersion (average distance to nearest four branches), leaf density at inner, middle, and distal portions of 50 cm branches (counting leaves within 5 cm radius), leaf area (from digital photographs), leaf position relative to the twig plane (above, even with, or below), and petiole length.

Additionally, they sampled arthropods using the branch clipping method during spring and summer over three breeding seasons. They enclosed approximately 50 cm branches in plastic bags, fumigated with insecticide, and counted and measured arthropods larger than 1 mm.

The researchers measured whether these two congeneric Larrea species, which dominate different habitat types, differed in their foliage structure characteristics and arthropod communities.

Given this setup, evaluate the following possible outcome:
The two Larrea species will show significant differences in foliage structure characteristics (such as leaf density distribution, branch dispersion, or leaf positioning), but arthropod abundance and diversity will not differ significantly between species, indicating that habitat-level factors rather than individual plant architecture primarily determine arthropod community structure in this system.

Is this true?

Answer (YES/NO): NO